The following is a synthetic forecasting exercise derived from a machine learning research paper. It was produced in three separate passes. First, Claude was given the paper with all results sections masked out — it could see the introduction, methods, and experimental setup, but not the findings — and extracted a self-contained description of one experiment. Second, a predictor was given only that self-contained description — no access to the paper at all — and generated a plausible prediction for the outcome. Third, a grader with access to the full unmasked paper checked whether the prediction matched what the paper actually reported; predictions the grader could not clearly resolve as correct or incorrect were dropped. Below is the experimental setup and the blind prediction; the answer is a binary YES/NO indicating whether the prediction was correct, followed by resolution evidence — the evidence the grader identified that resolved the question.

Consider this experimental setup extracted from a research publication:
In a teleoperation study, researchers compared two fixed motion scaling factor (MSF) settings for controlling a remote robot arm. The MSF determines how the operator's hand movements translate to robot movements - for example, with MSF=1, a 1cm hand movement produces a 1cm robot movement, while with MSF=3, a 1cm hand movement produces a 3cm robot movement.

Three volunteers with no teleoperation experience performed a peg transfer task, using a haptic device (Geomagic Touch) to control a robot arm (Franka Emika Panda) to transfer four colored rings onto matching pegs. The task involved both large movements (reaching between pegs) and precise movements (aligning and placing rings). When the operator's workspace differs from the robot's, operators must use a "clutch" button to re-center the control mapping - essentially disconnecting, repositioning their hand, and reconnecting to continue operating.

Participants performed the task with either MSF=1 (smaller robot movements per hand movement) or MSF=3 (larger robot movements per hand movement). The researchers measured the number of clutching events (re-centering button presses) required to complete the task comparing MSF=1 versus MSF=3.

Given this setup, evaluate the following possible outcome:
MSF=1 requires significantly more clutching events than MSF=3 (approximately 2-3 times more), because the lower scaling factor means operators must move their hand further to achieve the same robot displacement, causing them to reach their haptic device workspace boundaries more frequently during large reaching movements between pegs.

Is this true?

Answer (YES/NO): NO